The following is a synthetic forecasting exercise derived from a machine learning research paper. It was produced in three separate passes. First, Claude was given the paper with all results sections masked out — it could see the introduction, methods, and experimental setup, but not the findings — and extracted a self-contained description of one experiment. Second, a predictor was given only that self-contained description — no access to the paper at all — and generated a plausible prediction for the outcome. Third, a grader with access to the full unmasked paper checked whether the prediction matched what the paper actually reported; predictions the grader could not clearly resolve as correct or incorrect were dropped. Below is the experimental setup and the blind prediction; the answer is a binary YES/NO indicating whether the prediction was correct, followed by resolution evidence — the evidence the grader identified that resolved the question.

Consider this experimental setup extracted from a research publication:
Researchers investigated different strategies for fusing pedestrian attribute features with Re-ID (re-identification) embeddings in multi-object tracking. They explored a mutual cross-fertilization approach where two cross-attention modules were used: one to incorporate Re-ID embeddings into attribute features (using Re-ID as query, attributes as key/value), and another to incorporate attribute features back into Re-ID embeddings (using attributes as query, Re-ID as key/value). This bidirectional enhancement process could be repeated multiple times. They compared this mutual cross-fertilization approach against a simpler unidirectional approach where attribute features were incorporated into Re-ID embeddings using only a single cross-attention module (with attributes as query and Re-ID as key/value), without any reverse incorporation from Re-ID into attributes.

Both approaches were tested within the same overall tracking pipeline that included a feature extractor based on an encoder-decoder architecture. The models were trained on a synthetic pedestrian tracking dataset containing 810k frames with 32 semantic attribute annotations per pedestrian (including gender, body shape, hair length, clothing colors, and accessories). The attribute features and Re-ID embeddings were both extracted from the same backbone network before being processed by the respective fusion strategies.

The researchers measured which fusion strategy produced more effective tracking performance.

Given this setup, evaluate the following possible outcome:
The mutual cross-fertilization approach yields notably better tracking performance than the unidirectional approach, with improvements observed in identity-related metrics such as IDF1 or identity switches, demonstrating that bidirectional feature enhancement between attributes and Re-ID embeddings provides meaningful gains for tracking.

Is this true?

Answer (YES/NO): NO